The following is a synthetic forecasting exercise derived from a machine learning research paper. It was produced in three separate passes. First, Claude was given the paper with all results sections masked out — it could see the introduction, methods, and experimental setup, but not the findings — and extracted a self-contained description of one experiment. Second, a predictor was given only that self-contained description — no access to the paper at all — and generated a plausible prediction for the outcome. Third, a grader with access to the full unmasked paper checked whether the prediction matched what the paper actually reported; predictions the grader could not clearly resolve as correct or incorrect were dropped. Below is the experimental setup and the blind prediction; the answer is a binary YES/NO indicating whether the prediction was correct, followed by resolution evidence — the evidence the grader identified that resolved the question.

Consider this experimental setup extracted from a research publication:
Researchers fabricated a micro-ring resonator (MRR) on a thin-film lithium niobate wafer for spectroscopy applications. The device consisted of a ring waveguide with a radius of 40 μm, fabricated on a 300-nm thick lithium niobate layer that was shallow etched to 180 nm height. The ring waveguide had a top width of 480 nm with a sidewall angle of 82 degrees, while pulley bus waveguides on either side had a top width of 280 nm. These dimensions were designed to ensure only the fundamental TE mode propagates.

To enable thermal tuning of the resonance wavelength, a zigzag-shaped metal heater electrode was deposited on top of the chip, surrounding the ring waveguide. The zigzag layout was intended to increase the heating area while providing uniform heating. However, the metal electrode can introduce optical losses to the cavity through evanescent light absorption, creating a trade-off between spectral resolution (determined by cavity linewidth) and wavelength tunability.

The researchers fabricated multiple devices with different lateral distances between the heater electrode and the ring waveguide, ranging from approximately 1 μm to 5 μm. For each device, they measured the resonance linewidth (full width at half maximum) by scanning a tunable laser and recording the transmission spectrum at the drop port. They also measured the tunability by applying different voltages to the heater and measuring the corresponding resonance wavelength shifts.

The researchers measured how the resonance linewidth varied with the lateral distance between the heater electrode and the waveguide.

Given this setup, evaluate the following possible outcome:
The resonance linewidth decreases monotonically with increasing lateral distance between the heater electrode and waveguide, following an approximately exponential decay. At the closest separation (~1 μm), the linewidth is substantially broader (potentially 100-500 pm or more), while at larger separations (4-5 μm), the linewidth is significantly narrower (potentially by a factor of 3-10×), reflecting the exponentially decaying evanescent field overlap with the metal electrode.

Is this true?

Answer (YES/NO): NO